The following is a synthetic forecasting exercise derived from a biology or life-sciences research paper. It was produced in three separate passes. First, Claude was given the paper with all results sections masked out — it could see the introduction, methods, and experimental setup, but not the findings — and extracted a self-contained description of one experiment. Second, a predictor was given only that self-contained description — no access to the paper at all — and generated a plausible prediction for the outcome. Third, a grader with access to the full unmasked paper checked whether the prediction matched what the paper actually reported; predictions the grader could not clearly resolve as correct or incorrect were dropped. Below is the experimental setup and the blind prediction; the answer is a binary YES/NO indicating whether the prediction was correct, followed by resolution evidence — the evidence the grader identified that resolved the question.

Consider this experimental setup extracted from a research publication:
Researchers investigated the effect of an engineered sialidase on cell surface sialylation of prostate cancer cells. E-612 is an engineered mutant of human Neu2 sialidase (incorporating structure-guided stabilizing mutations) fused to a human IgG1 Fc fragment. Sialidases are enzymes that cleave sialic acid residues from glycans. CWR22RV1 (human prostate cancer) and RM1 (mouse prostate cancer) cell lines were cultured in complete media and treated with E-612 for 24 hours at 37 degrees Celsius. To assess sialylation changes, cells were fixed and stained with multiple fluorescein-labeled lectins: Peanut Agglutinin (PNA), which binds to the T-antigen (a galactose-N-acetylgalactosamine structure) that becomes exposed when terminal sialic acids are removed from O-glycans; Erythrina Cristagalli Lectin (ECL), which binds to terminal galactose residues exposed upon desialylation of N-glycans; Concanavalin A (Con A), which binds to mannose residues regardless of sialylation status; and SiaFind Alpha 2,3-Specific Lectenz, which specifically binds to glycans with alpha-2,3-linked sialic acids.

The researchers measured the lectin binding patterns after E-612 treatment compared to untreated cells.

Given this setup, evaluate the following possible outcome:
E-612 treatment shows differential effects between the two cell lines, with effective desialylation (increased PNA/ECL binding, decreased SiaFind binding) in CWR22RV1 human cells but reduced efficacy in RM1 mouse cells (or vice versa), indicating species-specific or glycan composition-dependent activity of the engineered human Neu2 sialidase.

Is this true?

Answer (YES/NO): NO